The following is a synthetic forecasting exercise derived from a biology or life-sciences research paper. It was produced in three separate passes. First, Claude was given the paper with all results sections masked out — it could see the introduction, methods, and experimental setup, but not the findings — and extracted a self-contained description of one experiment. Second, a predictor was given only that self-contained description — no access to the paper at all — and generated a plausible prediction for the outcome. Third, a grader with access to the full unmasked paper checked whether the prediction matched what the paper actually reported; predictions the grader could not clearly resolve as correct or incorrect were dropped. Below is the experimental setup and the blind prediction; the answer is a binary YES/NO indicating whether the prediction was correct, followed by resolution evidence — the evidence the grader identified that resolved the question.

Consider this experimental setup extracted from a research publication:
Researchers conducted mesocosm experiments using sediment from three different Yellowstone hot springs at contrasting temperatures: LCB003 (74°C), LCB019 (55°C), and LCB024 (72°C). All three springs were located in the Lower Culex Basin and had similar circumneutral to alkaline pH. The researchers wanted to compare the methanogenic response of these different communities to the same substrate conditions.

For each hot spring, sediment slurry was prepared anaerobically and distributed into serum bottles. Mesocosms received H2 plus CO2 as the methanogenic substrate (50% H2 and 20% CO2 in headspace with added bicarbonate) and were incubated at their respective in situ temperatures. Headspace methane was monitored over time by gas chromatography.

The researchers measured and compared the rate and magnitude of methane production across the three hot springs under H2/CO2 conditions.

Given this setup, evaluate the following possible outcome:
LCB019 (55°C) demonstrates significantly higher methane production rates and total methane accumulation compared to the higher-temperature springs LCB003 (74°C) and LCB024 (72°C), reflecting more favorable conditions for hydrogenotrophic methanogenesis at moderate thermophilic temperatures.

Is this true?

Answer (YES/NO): YES